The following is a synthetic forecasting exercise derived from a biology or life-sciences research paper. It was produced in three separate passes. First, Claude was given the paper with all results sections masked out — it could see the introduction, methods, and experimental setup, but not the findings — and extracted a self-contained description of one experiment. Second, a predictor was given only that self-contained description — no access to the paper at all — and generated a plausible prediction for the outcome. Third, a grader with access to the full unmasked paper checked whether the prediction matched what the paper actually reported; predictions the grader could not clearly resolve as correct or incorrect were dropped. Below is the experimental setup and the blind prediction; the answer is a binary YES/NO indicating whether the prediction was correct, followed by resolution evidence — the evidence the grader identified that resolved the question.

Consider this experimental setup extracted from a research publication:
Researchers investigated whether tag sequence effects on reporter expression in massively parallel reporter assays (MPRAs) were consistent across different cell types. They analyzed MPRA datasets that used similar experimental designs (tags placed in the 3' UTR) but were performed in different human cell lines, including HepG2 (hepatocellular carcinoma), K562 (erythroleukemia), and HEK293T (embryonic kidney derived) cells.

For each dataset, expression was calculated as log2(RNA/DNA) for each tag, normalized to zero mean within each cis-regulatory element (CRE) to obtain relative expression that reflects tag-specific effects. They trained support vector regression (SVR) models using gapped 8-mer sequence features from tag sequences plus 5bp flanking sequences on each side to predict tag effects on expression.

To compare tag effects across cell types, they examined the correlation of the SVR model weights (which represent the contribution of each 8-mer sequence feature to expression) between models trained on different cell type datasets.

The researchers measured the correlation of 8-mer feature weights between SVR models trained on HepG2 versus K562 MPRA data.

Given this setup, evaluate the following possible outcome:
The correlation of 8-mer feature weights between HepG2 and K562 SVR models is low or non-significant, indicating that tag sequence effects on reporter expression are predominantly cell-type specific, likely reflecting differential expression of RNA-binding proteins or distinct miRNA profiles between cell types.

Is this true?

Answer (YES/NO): YES